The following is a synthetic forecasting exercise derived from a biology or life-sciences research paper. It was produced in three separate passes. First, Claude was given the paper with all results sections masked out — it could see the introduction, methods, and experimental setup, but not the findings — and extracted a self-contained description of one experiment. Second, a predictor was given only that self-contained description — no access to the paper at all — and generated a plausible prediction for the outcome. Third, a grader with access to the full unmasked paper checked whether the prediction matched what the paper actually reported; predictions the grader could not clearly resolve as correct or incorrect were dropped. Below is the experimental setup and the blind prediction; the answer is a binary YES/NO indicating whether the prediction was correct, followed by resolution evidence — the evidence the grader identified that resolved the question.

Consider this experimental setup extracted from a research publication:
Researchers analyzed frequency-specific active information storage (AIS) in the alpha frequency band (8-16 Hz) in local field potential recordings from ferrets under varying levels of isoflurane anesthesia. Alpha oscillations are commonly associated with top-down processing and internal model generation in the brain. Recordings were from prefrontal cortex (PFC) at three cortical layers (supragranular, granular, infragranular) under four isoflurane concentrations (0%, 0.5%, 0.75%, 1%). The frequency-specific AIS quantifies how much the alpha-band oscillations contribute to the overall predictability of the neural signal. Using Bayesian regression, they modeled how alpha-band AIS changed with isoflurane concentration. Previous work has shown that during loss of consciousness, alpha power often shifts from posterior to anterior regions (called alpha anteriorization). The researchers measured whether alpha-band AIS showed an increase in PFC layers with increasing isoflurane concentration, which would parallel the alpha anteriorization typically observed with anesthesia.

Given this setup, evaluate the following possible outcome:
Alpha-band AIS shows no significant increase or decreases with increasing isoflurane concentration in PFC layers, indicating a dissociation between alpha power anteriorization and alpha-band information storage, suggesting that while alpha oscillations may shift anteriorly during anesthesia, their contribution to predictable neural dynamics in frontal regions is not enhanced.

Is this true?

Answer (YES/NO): YES